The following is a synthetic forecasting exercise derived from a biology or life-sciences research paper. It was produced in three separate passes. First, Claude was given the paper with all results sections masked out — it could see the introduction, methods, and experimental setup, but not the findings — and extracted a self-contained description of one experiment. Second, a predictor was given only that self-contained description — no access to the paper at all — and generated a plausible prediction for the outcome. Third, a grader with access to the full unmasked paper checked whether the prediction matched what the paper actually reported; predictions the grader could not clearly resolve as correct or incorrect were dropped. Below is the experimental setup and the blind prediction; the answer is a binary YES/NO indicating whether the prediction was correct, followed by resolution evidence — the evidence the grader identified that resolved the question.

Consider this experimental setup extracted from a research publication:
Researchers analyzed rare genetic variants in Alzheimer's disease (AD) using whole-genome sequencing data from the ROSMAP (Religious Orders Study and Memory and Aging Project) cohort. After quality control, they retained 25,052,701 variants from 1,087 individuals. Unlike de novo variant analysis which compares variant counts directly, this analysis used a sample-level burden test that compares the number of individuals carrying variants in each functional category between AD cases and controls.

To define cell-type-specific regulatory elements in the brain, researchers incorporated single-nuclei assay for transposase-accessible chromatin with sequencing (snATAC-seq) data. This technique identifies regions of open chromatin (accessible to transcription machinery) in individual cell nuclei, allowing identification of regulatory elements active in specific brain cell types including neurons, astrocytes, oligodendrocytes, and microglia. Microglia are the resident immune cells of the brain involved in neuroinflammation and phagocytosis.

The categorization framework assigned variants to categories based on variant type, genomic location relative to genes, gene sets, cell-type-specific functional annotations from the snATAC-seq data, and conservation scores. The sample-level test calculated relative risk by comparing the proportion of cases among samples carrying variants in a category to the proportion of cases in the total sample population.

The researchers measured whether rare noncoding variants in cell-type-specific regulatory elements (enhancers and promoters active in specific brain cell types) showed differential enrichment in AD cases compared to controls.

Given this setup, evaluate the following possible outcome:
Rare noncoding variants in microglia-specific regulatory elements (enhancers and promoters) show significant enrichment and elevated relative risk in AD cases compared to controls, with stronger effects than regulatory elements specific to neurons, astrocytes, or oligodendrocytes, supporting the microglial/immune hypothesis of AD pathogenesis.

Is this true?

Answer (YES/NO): YES